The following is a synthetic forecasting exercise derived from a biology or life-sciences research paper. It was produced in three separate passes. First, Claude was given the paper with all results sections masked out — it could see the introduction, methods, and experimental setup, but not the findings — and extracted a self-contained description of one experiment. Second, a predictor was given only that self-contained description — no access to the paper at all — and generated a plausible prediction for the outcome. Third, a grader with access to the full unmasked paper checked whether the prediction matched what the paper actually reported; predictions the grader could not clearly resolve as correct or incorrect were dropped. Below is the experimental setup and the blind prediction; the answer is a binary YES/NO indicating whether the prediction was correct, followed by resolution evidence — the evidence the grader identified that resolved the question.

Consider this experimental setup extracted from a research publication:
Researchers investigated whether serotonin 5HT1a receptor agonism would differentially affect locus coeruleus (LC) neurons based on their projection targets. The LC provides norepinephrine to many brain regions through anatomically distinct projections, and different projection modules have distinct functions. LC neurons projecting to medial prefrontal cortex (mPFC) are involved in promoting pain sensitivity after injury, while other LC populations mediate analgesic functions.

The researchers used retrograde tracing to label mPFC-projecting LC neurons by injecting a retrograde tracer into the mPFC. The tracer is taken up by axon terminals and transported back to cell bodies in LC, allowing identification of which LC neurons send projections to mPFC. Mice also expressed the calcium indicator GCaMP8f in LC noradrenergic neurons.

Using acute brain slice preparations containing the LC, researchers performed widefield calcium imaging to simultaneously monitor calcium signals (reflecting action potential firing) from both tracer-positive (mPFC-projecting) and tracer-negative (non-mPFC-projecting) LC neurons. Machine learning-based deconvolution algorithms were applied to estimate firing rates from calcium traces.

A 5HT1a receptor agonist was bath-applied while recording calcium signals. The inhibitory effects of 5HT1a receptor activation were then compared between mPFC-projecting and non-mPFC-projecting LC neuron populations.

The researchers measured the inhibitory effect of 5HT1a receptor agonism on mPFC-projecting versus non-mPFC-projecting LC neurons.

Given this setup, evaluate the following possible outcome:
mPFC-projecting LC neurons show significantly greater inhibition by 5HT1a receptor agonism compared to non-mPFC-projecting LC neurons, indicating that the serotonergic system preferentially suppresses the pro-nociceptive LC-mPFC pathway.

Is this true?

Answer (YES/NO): YES